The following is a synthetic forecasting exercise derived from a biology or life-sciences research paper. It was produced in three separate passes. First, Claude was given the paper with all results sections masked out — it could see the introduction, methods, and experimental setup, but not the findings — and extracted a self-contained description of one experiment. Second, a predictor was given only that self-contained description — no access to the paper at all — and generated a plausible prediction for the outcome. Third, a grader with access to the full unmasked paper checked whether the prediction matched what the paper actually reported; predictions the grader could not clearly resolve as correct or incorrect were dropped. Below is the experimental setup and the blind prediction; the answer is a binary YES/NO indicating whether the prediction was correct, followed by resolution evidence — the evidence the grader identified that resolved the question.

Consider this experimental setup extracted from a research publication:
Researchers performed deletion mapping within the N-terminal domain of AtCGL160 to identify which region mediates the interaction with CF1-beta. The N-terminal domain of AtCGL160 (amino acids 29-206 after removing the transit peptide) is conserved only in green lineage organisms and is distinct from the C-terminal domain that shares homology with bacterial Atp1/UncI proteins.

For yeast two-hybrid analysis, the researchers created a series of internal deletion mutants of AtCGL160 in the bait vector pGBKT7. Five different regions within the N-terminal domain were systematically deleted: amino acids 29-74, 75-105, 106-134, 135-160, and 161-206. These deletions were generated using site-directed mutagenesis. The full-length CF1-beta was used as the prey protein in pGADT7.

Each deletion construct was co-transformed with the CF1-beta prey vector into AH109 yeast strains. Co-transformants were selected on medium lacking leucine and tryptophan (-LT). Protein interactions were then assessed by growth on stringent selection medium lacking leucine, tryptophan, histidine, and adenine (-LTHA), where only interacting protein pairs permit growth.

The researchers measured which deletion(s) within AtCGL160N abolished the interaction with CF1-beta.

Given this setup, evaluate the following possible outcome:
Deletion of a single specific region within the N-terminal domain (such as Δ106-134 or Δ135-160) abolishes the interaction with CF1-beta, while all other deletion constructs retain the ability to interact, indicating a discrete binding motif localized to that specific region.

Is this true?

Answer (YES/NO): NO